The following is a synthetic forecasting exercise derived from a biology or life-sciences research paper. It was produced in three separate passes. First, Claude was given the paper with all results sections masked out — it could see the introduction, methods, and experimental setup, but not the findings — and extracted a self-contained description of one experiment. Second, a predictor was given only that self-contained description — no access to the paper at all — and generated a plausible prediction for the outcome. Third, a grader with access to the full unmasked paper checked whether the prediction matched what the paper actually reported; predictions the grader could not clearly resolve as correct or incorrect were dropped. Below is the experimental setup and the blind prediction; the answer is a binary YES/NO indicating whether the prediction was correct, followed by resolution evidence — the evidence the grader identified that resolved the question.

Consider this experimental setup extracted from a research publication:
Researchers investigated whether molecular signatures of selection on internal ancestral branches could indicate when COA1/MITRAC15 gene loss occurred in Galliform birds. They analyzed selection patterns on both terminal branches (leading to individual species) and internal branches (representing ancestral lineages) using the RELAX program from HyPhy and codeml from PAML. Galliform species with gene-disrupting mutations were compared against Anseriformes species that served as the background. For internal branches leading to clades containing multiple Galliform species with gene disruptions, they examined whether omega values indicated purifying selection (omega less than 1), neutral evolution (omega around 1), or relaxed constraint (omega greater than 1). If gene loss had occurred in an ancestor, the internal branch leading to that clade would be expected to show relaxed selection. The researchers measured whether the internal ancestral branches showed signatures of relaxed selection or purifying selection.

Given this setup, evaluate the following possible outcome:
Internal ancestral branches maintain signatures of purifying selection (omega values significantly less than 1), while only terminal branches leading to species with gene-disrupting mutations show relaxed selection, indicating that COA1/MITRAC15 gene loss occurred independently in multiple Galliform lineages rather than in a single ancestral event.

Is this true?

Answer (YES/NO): YES